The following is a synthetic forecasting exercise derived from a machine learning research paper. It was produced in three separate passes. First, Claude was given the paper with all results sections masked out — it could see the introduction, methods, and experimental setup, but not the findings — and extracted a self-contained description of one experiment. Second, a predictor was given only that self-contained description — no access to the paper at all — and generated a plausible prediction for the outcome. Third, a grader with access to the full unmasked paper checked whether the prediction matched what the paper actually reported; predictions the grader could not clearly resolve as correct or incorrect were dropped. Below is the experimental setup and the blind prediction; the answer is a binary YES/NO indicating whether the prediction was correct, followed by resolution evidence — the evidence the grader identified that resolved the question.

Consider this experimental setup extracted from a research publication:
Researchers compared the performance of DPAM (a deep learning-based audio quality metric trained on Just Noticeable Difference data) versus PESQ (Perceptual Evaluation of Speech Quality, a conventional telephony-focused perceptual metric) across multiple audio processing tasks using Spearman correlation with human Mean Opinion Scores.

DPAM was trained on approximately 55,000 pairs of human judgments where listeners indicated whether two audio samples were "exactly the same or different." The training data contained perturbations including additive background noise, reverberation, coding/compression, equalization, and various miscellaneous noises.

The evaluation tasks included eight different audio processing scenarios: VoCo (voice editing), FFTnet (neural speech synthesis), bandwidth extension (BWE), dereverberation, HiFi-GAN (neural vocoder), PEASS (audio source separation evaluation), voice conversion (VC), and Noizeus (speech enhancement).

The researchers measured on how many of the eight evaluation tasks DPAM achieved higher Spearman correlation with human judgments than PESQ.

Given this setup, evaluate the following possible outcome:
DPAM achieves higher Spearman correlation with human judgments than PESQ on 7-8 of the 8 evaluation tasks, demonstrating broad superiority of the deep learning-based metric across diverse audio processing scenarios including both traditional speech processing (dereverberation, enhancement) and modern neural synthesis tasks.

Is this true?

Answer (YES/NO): NO